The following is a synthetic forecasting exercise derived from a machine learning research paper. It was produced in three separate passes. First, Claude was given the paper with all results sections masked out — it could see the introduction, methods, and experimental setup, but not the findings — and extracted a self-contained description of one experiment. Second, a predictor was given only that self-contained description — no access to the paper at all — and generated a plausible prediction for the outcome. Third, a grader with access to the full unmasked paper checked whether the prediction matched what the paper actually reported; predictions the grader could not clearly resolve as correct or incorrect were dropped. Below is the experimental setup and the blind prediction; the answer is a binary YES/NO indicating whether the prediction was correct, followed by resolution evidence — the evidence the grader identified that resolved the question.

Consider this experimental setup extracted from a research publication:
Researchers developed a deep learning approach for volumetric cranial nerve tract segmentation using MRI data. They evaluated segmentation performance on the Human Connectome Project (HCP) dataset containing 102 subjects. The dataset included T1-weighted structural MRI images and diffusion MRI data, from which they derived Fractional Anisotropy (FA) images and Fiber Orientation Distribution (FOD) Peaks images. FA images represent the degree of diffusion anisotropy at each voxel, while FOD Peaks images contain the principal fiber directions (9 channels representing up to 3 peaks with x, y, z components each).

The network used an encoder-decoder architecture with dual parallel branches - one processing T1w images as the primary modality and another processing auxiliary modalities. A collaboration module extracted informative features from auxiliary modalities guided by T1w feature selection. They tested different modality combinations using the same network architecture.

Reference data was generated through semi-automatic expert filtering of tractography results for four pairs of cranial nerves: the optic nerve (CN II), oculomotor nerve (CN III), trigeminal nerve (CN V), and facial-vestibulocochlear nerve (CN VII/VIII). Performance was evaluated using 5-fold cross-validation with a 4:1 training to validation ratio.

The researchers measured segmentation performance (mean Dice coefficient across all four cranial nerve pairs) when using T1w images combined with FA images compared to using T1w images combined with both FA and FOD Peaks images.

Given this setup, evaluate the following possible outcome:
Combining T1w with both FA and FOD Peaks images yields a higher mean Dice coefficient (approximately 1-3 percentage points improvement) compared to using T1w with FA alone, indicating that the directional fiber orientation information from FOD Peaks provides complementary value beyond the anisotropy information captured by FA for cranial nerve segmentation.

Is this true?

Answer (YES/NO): NO